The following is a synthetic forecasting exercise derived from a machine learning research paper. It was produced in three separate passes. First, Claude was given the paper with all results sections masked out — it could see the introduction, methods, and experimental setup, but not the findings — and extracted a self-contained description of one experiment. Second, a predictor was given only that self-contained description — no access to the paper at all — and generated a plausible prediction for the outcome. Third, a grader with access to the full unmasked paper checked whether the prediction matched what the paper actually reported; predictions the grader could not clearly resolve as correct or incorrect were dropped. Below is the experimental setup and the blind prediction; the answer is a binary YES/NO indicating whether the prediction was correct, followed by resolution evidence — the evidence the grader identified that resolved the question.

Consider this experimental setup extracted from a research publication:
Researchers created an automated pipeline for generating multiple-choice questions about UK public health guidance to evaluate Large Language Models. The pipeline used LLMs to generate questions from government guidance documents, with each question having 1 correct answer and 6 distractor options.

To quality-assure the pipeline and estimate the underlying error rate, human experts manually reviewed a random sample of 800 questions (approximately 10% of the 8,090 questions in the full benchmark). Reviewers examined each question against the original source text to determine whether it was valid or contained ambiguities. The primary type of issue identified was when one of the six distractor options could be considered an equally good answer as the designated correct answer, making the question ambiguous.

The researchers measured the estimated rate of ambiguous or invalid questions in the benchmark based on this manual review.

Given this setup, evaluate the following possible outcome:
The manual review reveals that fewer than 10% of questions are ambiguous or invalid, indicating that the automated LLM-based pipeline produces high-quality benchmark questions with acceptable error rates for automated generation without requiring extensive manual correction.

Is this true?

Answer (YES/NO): YES